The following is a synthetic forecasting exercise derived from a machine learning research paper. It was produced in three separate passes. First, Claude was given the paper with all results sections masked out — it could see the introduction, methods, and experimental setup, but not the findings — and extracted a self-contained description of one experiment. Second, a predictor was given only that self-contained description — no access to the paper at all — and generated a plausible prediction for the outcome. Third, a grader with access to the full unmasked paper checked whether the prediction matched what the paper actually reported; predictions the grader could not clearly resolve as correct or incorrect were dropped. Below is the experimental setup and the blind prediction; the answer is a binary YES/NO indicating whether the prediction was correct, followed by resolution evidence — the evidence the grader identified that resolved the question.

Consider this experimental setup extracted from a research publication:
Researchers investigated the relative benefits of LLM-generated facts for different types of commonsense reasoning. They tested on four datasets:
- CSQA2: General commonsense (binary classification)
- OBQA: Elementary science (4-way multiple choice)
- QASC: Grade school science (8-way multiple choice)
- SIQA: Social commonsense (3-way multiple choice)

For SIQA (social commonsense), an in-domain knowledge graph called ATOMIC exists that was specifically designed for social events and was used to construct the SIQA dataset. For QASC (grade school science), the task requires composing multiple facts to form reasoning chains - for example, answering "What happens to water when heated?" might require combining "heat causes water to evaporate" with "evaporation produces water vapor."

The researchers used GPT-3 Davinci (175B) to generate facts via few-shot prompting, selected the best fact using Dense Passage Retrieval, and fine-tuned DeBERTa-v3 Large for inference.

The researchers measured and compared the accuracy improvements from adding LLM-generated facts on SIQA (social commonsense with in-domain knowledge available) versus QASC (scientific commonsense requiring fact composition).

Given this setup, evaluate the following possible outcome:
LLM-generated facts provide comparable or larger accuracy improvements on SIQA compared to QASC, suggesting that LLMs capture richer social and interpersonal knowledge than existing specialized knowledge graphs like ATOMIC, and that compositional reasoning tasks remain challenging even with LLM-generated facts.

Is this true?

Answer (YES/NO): NO